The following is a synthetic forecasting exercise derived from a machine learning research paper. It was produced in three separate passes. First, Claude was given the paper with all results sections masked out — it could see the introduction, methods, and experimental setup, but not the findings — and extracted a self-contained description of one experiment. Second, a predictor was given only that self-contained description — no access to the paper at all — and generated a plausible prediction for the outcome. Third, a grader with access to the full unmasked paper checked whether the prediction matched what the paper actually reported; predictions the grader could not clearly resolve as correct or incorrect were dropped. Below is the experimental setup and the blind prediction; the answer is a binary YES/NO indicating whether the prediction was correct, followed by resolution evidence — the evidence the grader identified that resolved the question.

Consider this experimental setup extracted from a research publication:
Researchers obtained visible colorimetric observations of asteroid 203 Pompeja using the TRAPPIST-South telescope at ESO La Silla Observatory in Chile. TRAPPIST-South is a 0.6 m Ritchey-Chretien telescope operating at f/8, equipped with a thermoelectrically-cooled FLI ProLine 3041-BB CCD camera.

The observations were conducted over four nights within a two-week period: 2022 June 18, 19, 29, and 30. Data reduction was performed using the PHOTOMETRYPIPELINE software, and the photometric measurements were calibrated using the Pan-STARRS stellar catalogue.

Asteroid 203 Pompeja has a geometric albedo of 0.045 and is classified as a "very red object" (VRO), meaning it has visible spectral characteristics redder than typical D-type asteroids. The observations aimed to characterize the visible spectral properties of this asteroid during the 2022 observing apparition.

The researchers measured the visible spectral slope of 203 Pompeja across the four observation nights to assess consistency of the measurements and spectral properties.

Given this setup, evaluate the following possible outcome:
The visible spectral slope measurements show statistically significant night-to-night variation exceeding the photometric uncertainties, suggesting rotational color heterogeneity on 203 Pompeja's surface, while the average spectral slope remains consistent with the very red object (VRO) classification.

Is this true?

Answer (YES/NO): NO